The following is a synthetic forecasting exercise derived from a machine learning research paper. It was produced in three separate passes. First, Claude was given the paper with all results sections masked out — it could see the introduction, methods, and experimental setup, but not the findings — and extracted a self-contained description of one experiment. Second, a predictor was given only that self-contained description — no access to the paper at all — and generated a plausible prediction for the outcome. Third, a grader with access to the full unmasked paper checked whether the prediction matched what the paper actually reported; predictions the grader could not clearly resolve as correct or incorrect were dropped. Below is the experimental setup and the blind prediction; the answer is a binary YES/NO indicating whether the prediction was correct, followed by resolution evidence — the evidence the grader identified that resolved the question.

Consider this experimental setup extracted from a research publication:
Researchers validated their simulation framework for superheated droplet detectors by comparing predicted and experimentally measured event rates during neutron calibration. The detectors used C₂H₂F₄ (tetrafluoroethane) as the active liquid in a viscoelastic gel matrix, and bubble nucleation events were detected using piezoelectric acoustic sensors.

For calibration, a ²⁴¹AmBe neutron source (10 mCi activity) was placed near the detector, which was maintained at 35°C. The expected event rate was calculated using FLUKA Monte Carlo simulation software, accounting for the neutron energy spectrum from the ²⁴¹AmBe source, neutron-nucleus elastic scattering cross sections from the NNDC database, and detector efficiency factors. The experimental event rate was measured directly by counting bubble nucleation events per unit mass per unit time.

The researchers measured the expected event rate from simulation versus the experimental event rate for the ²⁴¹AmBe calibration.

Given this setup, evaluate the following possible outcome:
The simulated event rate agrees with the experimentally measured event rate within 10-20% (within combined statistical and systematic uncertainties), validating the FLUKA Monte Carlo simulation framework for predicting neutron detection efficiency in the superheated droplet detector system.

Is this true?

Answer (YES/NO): NO